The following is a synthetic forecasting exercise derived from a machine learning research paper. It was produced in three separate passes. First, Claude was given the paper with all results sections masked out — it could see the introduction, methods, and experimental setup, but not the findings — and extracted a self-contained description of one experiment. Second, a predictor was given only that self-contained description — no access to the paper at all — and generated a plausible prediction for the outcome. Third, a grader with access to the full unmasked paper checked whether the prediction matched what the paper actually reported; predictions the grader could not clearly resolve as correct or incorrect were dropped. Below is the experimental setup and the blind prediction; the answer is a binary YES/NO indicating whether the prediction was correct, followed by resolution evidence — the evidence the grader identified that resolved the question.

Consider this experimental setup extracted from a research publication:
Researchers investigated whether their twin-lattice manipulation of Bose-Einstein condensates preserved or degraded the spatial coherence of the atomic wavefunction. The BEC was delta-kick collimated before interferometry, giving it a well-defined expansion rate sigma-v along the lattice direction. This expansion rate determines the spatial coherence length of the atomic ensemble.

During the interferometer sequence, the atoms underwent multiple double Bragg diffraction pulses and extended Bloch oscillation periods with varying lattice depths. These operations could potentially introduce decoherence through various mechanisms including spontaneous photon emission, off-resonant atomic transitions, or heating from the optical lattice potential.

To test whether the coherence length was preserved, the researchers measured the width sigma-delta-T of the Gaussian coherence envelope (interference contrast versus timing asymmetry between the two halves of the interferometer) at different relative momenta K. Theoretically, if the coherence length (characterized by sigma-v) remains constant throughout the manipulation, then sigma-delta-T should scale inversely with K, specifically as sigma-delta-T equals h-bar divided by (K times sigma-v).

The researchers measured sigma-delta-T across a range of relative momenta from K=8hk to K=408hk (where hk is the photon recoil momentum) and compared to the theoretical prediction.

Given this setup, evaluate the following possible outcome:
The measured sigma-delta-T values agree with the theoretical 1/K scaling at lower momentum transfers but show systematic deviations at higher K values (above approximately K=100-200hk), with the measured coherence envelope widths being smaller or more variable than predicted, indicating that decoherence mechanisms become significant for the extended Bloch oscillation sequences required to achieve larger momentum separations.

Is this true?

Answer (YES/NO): NO